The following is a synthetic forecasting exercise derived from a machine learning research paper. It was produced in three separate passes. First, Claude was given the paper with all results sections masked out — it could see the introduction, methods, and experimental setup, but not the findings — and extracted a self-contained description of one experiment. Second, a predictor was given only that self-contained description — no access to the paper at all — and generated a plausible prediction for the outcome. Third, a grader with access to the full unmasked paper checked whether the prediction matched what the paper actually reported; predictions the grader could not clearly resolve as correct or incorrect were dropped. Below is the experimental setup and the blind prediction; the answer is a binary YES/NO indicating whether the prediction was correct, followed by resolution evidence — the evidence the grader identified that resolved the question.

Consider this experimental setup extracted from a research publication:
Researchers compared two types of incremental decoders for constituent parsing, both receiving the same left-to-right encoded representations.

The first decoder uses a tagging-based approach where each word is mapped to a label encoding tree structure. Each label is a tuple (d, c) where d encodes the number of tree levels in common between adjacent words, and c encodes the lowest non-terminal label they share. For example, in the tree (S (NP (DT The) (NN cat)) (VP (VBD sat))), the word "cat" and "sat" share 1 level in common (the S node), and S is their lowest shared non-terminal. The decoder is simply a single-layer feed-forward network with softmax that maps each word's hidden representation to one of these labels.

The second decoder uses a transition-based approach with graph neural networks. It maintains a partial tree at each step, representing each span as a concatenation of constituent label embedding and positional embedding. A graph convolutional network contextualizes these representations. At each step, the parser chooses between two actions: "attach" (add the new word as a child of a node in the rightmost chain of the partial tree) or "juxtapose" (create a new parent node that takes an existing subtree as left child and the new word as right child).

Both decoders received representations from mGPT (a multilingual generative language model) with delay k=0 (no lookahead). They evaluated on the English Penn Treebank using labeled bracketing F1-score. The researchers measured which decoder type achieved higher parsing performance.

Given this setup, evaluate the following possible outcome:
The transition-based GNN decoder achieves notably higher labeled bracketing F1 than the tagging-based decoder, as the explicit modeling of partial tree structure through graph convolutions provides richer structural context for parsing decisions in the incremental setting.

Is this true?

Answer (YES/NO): YES